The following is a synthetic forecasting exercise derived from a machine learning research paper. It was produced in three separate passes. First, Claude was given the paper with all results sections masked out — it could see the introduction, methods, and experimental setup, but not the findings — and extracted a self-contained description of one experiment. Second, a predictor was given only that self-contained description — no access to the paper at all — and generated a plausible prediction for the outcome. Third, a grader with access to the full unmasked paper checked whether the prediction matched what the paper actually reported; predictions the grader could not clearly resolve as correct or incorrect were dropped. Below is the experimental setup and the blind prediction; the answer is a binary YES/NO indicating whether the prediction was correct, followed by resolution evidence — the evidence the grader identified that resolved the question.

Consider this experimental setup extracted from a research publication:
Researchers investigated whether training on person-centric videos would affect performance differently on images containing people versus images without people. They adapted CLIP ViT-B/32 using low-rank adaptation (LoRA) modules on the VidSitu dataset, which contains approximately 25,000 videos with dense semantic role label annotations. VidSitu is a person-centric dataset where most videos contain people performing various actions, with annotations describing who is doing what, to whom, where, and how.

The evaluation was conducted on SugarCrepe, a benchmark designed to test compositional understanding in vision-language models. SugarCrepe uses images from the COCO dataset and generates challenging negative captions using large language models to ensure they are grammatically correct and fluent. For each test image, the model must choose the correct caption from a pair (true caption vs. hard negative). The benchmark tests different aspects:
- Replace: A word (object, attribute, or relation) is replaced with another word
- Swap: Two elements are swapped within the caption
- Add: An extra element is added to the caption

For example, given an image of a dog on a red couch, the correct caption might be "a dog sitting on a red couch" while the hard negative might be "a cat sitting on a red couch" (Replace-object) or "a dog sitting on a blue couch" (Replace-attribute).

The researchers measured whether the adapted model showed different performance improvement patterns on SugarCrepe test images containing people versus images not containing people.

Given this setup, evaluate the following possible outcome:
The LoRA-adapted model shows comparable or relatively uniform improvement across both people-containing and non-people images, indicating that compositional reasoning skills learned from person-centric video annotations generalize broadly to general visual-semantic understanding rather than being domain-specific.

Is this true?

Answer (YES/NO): NO